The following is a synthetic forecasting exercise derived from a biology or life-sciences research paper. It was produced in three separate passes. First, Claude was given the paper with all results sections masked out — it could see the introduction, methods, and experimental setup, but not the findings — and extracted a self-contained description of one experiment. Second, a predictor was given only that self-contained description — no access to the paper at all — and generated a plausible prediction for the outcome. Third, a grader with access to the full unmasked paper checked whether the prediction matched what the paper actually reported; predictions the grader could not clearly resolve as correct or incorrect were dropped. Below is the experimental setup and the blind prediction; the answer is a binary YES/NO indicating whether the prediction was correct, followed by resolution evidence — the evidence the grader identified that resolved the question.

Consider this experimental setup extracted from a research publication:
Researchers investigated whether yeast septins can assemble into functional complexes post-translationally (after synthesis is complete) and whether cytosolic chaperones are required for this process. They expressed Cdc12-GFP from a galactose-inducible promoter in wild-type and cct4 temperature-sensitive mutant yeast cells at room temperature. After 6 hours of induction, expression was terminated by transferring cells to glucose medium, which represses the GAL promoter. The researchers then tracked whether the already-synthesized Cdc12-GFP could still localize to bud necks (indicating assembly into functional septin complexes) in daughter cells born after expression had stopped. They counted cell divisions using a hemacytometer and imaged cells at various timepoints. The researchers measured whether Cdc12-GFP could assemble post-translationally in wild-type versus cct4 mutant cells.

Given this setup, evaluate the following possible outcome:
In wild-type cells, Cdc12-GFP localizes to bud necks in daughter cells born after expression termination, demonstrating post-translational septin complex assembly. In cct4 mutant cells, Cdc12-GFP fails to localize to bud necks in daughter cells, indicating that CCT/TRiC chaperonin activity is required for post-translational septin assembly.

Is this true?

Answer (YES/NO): YES